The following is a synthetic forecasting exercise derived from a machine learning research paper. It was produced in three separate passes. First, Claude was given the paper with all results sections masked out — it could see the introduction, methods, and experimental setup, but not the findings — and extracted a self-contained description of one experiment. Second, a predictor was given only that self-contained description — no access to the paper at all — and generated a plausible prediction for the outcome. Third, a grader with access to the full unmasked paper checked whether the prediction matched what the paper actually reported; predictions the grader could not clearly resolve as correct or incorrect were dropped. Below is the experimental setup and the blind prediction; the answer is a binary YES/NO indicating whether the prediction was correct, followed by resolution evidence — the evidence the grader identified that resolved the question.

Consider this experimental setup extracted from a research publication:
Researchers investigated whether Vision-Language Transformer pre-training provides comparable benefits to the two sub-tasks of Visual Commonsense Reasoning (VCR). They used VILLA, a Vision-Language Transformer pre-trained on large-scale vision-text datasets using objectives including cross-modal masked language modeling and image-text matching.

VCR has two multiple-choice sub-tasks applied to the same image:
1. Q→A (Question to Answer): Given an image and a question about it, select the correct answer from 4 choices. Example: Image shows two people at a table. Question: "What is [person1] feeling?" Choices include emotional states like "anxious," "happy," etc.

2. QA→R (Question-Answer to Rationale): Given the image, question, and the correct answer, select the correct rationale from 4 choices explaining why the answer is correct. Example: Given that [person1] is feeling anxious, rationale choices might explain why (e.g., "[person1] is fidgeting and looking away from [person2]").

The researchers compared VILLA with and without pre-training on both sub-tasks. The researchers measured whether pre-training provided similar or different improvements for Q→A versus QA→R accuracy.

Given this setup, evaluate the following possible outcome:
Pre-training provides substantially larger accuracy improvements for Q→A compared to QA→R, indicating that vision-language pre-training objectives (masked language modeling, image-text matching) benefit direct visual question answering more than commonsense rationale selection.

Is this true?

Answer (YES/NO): NO